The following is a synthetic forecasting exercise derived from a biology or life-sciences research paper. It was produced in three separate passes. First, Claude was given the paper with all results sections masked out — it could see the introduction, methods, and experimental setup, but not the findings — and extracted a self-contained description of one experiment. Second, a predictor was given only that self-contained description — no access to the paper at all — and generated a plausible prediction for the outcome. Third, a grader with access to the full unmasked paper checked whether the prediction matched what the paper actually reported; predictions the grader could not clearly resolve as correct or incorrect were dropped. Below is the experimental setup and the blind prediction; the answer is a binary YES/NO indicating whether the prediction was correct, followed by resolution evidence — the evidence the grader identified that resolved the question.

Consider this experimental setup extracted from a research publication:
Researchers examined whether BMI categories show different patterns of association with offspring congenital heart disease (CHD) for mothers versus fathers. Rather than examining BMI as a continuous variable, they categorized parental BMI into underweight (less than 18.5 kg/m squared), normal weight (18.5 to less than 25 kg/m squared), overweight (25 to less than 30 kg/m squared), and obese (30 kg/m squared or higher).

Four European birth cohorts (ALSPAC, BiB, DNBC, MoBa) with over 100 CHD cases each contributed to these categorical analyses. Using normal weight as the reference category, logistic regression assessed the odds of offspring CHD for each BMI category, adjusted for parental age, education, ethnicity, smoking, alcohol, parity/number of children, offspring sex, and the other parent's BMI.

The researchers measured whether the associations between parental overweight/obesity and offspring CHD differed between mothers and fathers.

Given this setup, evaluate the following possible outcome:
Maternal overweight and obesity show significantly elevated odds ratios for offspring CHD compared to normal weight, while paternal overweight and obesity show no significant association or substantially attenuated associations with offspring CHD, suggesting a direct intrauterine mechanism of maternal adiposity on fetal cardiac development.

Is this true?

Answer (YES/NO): NO